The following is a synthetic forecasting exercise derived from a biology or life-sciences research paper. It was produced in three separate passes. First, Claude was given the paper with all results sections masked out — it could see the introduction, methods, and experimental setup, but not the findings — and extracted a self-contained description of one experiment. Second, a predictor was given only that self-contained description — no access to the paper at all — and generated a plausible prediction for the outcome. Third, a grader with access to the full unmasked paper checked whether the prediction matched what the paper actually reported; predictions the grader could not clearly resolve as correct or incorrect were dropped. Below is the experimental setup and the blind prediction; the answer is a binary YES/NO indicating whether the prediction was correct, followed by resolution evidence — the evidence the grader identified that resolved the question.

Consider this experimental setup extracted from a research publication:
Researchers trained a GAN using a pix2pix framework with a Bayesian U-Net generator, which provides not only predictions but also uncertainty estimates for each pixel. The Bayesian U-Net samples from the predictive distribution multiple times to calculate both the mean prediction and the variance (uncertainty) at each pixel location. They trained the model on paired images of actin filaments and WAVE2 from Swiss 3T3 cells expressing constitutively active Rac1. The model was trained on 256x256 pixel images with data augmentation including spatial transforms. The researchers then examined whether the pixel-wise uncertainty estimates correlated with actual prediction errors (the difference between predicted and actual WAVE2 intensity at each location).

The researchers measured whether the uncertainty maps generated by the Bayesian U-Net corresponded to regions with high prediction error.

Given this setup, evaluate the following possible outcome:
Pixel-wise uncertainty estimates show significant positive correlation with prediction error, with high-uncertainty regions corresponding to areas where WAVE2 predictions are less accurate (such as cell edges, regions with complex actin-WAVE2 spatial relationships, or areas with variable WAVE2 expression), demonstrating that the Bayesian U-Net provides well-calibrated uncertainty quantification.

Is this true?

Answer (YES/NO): NO